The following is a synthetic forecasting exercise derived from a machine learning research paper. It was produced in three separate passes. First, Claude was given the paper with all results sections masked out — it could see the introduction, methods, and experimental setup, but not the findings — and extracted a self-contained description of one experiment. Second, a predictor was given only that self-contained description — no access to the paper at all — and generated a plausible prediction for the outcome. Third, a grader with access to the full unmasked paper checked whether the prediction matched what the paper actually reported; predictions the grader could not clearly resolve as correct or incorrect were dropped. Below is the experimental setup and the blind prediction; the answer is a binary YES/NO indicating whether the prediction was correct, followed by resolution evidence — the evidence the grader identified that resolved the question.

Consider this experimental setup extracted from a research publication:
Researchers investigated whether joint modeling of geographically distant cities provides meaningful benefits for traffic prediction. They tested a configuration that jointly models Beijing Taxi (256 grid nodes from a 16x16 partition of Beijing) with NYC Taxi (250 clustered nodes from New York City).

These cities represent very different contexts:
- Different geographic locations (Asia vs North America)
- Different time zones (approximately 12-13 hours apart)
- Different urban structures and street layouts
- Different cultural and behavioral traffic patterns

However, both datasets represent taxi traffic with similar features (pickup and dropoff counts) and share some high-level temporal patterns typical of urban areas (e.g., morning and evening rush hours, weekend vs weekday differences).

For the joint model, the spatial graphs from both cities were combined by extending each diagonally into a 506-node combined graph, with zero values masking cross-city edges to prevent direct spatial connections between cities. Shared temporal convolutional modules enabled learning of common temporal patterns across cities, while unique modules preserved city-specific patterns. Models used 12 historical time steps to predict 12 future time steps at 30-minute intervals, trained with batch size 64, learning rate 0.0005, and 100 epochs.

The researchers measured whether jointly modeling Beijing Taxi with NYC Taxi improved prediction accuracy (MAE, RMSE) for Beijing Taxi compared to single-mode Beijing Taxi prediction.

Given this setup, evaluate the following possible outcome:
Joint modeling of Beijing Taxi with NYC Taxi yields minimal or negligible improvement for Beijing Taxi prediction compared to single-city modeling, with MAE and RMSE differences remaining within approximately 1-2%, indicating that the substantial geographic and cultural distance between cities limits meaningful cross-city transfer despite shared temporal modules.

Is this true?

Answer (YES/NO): NO